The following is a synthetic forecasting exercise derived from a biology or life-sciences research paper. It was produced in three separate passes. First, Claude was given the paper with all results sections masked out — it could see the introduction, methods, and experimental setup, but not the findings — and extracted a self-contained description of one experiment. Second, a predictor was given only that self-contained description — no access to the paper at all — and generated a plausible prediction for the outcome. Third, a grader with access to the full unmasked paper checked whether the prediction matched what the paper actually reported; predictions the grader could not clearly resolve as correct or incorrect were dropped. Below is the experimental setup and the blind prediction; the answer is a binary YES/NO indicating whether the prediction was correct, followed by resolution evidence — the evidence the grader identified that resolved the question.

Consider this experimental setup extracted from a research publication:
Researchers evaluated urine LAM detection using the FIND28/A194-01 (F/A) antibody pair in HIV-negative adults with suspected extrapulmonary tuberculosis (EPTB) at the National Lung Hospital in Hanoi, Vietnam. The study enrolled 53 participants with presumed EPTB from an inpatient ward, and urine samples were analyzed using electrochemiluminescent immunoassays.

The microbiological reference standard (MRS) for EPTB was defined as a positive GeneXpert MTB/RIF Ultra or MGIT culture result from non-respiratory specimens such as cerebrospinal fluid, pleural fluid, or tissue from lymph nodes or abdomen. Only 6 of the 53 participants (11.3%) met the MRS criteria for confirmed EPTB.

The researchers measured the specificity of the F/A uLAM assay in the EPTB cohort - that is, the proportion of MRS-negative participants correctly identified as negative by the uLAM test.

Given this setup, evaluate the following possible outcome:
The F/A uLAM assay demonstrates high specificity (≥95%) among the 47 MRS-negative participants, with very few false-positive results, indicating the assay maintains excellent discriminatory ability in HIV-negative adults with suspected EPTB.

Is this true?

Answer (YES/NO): NO